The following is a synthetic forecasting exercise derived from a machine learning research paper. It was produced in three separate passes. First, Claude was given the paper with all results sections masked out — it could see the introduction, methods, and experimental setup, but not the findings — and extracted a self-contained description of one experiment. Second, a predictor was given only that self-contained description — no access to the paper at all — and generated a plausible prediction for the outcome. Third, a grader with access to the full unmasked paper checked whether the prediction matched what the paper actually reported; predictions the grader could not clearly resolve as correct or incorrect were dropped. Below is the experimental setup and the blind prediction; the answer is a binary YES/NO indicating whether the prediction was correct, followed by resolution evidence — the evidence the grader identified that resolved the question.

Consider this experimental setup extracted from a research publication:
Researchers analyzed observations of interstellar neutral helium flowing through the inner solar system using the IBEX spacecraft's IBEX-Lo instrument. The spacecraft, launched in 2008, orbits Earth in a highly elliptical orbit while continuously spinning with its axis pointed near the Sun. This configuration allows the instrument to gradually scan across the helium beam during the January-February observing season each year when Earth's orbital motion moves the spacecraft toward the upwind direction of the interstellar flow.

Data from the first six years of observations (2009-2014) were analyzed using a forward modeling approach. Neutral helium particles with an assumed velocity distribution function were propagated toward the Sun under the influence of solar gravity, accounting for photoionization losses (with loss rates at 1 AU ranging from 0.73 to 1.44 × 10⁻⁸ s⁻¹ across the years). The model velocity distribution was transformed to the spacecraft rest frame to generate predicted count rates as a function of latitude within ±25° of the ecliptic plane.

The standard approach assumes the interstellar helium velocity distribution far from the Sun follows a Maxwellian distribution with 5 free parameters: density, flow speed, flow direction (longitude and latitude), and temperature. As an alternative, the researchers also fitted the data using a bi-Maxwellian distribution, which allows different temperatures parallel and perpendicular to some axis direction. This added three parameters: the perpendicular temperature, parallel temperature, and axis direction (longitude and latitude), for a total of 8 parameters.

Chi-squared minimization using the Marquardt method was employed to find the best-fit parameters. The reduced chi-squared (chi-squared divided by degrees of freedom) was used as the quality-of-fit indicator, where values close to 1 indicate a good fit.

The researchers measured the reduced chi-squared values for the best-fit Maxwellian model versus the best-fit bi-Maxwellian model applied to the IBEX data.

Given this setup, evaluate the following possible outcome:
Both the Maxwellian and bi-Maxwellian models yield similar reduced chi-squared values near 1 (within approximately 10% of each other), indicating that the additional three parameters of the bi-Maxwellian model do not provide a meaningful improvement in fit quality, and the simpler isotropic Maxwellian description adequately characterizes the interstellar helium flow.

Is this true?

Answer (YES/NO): NO